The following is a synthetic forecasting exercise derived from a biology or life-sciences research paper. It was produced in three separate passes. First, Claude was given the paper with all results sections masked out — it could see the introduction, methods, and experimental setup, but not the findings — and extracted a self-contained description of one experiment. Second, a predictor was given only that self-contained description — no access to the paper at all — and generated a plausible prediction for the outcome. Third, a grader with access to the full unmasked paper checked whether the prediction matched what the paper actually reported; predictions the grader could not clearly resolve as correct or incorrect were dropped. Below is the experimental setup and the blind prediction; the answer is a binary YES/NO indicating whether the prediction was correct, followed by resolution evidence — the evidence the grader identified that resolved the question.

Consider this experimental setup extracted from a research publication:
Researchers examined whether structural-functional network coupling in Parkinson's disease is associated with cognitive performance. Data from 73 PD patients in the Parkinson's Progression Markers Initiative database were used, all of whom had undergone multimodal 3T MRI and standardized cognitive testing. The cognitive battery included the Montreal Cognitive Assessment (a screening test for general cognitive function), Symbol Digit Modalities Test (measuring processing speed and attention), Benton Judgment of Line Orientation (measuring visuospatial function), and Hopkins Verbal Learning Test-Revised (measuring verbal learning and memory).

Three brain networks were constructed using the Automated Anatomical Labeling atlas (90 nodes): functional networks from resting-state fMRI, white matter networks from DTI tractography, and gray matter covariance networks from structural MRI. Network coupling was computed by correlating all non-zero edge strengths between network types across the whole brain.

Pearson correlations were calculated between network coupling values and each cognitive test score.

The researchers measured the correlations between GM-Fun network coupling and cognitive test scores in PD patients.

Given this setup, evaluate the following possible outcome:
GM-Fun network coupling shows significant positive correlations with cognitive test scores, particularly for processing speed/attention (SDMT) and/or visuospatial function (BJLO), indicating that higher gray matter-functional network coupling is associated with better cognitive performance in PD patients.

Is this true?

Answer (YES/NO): NO